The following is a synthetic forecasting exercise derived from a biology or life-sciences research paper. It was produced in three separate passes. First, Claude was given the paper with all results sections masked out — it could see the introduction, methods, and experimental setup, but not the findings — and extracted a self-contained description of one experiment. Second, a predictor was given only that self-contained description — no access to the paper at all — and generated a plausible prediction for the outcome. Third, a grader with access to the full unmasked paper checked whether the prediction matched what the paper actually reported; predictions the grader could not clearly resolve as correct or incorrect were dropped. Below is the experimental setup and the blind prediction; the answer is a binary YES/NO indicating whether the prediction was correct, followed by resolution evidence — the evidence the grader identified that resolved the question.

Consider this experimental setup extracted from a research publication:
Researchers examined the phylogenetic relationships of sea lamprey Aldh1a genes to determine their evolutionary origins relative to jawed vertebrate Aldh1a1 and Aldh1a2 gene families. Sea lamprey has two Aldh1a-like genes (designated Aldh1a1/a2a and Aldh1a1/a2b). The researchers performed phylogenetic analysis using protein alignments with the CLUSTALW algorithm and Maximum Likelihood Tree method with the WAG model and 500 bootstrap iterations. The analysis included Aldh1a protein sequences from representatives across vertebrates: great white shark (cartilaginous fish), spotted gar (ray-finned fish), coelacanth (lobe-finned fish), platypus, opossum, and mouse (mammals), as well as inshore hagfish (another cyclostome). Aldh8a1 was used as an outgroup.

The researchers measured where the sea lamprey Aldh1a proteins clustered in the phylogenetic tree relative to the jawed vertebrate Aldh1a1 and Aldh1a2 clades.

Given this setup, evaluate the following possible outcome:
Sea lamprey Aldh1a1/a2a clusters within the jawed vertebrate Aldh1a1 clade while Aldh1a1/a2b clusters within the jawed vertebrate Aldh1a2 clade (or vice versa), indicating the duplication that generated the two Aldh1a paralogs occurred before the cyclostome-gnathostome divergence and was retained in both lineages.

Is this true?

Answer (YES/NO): NO